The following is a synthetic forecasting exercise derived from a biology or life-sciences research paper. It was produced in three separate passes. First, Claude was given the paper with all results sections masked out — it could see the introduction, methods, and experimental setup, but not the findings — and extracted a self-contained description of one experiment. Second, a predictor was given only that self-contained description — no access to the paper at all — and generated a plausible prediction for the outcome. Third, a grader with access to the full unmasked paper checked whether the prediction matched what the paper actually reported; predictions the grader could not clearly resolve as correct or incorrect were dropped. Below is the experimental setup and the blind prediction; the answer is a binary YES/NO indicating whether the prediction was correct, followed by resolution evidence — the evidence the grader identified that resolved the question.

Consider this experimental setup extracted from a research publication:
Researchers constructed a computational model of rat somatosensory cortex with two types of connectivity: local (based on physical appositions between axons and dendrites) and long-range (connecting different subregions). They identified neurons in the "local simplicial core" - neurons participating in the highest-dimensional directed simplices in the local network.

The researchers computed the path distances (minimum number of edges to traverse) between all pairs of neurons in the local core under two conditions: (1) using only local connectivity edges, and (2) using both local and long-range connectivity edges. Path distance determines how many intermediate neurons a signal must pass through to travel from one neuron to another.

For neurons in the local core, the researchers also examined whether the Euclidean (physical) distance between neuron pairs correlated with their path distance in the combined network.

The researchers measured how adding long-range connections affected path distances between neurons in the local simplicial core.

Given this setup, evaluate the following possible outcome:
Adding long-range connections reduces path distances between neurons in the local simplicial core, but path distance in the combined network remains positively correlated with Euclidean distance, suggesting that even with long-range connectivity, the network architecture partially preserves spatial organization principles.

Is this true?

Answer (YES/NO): NO